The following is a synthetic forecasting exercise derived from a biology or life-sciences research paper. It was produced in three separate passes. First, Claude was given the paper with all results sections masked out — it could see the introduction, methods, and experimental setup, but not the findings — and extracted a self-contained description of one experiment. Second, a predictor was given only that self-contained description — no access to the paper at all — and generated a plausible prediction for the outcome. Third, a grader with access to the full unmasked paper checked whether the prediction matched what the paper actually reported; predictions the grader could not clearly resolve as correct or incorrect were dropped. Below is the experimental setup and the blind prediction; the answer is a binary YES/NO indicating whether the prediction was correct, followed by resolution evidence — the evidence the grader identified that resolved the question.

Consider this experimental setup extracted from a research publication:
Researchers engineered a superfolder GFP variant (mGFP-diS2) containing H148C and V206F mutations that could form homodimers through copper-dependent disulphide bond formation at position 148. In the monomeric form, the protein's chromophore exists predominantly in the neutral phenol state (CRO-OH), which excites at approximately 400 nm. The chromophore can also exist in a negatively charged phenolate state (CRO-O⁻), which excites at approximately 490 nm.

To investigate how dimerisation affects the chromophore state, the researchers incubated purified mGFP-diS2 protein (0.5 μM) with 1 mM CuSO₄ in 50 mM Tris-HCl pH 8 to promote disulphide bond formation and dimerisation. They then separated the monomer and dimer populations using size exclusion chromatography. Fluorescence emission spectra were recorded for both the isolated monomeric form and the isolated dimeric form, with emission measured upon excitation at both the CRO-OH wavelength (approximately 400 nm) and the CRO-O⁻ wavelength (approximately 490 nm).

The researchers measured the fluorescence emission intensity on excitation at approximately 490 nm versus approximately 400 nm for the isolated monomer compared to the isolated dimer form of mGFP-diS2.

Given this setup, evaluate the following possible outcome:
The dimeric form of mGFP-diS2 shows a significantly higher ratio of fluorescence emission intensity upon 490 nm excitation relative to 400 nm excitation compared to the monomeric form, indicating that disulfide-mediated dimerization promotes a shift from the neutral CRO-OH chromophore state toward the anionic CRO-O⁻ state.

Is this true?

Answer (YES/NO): YES